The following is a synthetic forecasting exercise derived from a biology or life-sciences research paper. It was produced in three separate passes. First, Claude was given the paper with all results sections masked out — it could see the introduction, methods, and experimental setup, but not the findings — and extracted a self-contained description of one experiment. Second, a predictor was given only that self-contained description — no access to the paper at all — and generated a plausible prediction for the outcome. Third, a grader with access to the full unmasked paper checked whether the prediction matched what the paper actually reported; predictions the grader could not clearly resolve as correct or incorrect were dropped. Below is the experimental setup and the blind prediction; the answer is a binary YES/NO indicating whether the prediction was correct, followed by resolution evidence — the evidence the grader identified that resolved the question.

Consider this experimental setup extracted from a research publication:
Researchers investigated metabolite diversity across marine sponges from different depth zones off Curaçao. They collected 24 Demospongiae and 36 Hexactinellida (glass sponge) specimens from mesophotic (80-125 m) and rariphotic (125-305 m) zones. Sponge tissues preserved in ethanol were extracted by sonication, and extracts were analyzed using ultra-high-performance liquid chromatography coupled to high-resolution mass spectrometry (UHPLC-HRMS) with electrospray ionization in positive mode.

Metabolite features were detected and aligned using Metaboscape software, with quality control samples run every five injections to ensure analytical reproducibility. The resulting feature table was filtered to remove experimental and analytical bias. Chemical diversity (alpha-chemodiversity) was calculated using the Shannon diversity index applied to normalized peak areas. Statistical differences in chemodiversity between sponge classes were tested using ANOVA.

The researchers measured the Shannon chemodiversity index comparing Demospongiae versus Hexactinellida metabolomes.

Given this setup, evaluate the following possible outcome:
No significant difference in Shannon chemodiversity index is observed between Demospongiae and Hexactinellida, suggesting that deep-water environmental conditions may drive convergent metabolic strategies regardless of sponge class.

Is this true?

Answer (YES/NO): NO